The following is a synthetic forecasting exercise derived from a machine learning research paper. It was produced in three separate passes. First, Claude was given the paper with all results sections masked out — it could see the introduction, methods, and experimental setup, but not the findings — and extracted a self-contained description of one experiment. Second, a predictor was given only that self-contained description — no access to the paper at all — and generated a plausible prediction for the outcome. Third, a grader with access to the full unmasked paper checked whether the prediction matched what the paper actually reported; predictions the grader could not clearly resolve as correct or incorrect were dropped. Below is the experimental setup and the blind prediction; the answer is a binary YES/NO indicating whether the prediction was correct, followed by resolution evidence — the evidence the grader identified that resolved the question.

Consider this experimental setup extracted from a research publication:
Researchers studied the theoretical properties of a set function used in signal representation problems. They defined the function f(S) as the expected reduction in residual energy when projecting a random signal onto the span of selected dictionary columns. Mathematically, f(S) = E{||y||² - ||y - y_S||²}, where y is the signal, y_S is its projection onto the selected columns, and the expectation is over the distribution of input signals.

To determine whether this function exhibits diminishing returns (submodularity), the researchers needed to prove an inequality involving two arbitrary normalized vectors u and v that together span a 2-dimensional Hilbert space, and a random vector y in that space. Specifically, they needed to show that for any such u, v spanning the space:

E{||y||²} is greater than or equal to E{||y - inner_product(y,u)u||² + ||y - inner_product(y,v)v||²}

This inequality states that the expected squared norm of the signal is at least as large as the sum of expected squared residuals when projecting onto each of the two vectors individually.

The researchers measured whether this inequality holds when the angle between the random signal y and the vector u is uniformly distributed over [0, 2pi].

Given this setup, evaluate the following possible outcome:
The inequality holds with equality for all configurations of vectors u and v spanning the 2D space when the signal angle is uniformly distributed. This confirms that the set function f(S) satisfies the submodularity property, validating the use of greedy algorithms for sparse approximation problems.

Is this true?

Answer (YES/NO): YES